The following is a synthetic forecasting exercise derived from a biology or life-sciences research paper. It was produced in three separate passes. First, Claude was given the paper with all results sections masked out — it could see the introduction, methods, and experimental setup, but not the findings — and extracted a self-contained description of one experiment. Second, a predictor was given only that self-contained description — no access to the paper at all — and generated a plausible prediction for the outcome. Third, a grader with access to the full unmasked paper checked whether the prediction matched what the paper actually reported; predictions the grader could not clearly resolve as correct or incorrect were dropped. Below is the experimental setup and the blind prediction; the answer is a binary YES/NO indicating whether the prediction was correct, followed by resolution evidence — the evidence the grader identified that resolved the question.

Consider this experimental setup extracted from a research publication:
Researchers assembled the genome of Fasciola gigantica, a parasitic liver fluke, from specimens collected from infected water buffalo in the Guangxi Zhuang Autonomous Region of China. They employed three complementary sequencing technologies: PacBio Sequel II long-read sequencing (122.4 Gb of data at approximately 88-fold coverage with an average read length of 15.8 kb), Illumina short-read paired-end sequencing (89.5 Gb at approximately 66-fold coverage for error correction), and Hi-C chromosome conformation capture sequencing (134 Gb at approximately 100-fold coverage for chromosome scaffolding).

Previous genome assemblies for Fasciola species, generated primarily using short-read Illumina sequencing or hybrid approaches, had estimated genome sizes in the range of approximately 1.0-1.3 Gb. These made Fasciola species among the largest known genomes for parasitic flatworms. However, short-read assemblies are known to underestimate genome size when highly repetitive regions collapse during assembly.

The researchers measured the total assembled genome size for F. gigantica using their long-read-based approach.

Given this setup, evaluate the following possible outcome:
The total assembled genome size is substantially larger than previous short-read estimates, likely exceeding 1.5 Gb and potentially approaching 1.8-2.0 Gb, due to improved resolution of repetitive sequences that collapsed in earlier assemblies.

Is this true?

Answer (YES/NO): NO